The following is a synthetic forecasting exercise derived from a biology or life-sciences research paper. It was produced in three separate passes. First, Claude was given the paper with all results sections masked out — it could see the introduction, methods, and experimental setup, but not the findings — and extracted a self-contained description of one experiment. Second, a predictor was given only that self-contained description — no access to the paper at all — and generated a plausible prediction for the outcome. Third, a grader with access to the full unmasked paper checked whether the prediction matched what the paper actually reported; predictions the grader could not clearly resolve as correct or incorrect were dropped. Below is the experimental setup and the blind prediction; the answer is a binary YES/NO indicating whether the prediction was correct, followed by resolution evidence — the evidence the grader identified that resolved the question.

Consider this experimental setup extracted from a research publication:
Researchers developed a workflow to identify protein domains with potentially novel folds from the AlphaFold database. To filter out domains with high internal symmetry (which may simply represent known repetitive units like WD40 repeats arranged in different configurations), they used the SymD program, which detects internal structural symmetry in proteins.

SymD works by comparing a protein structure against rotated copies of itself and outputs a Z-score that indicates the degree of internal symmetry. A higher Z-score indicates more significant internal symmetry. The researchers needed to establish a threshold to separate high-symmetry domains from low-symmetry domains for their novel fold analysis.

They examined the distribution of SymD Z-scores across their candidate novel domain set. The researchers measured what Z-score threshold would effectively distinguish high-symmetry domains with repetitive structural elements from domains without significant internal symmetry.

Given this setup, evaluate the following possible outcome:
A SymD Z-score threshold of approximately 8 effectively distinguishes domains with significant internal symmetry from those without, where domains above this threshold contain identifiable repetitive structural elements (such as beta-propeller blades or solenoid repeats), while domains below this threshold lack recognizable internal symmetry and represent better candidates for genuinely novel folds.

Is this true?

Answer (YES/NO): NO